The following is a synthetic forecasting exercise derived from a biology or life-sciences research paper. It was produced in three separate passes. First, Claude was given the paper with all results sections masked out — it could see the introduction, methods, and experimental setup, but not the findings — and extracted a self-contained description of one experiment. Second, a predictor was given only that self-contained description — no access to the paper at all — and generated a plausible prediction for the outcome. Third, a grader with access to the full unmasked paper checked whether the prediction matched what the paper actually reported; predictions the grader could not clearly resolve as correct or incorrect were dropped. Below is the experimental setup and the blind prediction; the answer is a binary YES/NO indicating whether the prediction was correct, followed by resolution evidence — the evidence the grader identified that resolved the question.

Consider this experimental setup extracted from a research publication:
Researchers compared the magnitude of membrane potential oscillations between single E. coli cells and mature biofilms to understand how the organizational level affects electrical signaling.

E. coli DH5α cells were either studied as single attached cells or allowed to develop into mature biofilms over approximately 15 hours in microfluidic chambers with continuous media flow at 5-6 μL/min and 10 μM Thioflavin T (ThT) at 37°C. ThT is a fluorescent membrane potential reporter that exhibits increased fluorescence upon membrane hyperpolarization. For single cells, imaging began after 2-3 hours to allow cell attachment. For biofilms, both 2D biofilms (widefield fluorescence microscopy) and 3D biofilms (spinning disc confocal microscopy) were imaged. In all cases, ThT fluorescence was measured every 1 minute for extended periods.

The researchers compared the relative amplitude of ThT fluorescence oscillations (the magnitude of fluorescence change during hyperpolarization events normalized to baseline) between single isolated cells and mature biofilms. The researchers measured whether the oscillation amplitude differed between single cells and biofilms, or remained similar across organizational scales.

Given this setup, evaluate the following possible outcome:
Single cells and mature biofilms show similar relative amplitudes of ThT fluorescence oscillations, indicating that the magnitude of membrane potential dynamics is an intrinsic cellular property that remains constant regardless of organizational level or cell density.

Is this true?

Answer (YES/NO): YES